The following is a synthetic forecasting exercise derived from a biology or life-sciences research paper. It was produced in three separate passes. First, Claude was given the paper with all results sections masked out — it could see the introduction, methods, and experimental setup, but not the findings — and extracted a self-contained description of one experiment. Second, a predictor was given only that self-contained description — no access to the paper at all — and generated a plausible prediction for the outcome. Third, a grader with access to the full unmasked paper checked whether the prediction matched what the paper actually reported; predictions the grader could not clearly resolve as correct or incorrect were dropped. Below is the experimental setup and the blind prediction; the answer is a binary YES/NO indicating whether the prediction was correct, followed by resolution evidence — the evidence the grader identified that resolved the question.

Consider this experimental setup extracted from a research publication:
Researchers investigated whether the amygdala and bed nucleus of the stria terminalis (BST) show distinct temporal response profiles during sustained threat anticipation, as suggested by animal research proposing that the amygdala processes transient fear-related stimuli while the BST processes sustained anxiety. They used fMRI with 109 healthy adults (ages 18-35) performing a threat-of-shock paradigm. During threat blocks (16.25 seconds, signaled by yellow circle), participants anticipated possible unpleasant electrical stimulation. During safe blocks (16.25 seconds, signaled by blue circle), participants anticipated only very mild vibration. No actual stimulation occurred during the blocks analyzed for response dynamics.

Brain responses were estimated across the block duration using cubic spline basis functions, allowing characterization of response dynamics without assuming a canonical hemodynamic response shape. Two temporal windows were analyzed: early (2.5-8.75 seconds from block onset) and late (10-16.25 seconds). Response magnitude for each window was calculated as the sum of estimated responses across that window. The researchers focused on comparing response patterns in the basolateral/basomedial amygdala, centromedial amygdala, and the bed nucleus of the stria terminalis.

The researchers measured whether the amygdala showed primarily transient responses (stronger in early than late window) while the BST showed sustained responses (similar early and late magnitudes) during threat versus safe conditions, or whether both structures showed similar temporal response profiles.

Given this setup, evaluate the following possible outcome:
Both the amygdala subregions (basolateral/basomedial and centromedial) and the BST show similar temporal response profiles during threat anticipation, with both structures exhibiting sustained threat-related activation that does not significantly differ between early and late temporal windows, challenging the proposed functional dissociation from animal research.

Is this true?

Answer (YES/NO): NO